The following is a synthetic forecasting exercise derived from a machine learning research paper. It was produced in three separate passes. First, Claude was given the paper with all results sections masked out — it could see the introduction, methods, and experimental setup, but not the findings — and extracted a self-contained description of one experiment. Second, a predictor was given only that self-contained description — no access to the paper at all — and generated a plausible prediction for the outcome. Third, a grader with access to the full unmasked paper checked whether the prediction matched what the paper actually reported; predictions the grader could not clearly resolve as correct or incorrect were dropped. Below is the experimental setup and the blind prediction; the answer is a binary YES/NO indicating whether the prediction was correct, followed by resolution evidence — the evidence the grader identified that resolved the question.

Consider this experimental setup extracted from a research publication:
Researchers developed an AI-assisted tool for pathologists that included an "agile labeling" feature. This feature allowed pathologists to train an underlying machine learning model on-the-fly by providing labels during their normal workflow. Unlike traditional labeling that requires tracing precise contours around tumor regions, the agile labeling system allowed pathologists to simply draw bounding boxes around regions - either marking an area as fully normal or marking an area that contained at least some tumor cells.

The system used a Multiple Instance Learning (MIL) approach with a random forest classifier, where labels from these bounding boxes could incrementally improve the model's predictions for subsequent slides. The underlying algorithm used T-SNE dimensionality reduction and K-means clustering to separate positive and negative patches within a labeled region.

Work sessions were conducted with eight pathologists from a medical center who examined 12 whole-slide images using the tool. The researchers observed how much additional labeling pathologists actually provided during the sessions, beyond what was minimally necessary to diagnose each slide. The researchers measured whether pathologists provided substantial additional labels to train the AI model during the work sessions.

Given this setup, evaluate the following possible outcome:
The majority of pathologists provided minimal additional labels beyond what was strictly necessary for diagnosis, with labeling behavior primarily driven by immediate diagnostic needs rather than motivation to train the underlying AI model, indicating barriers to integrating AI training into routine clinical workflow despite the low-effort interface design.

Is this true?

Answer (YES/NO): YES